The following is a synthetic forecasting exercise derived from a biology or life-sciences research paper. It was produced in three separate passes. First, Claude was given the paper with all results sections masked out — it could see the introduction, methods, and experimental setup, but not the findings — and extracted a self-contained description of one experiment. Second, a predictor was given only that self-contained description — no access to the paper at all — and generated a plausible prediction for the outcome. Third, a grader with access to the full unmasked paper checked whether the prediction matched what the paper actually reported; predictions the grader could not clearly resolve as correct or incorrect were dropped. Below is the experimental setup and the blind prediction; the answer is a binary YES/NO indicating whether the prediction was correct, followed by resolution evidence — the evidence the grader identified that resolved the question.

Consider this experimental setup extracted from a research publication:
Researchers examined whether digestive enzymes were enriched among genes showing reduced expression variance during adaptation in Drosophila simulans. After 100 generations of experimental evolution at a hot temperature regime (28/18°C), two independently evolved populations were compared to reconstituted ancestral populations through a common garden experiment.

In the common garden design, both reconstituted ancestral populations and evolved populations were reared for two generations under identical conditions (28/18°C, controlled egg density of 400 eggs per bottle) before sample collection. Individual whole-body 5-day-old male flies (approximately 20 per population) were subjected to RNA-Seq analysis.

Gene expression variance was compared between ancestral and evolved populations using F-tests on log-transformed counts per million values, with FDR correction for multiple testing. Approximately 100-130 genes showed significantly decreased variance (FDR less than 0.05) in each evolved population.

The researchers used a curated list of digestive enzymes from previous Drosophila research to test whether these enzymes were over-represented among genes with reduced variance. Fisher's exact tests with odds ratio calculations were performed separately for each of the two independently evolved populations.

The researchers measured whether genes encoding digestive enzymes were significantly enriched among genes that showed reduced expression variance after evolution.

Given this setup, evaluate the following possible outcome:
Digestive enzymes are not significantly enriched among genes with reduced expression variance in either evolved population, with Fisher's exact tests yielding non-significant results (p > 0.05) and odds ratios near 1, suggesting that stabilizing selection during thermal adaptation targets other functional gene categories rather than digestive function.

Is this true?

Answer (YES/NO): NO